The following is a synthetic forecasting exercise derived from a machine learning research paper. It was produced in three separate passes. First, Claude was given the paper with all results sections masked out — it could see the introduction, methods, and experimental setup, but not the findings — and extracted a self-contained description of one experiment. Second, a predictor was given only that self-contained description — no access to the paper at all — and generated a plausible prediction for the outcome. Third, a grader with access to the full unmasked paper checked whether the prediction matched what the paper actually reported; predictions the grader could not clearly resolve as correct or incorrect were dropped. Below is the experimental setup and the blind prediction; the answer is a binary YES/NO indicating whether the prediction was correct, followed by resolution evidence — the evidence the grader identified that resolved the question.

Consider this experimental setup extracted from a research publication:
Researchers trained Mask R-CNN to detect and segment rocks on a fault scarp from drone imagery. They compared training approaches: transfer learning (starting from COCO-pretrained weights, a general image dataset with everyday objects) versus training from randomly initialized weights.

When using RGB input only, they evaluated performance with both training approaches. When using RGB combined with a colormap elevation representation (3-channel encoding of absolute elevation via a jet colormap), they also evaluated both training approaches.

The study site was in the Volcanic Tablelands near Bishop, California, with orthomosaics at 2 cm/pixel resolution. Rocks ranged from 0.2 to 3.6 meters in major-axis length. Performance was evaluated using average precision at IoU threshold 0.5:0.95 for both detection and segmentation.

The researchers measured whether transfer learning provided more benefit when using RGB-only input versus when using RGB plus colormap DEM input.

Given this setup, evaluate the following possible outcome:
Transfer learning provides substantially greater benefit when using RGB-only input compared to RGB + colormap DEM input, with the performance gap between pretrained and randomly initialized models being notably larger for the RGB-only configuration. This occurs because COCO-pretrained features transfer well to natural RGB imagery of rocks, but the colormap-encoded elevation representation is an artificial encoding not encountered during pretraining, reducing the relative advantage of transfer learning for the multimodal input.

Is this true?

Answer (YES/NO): NO